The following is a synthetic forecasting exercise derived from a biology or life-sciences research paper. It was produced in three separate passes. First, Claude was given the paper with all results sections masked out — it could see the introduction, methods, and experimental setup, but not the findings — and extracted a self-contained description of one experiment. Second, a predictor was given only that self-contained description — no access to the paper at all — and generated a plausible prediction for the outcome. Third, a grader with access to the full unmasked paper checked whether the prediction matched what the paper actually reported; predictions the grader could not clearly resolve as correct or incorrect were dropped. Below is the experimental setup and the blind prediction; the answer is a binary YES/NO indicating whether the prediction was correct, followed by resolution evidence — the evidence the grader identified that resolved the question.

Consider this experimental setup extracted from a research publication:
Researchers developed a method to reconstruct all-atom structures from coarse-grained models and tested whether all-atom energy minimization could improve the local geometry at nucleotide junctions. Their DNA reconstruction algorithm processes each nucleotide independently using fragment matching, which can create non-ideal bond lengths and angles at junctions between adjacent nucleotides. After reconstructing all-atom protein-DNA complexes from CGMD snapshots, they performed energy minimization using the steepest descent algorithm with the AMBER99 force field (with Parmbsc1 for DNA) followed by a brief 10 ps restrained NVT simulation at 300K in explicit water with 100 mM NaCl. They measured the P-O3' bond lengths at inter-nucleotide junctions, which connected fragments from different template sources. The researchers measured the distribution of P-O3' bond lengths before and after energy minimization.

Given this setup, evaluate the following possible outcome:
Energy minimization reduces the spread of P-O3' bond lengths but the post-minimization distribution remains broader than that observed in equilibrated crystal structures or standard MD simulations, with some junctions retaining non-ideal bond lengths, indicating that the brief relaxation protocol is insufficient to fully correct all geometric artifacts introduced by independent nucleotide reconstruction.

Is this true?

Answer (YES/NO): NO